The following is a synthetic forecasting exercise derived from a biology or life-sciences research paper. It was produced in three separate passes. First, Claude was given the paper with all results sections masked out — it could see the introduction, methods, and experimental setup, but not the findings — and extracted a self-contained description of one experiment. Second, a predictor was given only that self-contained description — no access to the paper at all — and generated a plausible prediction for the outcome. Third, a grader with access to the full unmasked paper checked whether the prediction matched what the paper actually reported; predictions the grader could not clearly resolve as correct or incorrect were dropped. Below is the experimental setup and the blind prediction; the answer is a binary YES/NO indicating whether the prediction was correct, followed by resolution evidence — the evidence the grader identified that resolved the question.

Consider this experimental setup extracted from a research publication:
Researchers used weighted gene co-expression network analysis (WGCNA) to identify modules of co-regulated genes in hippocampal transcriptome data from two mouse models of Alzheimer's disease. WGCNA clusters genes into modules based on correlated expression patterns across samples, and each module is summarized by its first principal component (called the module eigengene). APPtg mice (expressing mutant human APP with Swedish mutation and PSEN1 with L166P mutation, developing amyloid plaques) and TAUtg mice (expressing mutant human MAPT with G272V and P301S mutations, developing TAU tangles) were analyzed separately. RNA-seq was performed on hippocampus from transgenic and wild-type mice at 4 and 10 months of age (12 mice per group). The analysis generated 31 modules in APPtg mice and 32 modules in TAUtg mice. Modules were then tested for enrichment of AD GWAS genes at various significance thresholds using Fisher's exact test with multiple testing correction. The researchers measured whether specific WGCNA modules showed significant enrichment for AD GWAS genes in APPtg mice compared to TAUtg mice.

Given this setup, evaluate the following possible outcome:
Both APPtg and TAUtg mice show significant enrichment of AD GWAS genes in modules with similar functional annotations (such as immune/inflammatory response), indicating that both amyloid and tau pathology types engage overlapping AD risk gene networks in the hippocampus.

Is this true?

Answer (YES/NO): NO